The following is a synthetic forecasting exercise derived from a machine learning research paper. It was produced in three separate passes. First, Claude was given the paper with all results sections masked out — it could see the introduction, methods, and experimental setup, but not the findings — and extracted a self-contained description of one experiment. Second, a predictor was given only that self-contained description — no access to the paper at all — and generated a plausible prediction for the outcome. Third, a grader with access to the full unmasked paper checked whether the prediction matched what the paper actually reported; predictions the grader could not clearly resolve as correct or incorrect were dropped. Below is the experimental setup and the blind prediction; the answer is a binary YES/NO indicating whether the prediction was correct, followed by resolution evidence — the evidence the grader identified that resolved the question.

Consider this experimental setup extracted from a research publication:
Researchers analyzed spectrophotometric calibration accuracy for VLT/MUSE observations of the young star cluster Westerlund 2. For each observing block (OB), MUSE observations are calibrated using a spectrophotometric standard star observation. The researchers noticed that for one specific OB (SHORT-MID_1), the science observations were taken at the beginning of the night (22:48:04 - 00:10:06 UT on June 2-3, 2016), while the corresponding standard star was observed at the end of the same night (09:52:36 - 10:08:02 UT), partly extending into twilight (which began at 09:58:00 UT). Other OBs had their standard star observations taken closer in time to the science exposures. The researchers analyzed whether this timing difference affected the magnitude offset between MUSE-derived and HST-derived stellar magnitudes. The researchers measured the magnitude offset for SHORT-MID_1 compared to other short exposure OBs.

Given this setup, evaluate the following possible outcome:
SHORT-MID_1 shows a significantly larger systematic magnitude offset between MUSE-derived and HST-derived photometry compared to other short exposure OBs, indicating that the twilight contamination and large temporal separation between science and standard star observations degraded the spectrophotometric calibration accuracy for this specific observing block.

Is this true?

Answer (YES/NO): YES